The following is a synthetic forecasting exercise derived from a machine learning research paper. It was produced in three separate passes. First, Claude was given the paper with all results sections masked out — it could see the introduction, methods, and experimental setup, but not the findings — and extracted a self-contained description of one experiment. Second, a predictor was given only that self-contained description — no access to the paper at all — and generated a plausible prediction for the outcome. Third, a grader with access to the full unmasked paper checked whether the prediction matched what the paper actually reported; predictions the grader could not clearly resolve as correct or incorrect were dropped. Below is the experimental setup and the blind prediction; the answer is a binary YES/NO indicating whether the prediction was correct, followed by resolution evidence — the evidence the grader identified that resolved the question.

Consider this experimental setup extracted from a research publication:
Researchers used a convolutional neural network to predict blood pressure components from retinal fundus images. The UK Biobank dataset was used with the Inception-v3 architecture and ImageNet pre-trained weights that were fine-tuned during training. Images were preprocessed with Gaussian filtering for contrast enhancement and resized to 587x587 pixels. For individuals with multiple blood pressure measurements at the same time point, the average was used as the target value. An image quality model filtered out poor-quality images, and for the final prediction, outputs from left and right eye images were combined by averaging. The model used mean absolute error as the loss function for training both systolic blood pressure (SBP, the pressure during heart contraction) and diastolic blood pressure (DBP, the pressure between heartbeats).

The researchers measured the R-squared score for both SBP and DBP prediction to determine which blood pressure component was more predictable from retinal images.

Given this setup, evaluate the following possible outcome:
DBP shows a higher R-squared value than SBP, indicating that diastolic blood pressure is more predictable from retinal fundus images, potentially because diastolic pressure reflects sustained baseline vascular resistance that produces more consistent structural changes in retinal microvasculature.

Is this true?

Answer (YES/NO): NO